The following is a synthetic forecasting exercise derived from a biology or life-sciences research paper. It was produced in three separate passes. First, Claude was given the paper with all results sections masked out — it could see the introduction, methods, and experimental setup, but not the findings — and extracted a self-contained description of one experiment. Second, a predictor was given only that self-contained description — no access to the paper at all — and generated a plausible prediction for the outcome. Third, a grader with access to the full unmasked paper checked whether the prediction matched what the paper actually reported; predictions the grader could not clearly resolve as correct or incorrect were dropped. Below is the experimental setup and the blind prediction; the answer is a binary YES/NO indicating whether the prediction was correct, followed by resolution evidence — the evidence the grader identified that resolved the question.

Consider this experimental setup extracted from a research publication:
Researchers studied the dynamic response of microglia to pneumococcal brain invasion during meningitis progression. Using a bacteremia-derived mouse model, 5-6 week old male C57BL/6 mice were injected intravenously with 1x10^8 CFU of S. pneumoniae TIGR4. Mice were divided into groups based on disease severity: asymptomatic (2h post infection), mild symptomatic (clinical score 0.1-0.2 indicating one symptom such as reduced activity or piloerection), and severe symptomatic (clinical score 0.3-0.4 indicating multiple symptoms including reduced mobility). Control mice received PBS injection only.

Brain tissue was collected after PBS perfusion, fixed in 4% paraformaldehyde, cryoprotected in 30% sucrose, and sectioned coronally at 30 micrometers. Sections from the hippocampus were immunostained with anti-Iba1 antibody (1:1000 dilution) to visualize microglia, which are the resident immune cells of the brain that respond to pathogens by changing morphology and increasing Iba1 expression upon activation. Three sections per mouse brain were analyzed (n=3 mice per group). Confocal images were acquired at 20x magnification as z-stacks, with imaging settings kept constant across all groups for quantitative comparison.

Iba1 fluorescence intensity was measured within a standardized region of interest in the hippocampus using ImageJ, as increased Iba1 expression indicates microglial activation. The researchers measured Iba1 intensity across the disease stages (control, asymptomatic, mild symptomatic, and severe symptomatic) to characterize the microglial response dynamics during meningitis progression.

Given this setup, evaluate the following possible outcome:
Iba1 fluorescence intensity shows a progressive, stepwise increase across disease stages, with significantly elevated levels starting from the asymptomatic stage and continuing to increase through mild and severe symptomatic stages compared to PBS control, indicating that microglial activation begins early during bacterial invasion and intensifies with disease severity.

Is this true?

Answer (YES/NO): NO